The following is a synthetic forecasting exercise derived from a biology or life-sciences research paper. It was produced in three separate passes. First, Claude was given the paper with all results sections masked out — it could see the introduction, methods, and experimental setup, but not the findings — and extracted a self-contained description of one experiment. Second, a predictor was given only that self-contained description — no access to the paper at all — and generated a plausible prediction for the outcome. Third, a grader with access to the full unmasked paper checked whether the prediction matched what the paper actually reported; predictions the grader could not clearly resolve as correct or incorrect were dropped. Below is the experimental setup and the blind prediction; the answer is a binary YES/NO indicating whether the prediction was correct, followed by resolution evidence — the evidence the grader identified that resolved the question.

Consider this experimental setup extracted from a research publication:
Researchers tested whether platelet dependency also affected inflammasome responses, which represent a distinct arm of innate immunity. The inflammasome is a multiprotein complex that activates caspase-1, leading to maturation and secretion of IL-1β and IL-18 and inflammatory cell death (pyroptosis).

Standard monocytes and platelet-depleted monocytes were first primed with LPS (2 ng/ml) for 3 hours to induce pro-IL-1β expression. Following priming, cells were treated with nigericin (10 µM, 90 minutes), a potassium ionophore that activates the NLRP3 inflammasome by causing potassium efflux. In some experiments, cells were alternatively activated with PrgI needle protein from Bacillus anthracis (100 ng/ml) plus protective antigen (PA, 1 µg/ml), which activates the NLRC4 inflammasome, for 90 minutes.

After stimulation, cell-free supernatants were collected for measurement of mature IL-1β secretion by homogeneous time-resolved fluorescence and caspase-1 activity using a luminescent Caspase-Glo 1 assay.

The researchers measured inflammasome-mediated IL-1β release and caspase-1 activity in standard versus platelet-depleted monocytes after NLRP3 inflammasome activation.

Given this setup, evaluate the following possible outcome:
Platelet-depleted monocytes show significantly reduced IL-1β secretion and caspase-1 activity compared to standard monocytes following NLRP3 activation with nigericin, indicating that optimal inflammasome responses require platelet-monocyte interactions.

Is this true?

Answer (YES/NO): YES